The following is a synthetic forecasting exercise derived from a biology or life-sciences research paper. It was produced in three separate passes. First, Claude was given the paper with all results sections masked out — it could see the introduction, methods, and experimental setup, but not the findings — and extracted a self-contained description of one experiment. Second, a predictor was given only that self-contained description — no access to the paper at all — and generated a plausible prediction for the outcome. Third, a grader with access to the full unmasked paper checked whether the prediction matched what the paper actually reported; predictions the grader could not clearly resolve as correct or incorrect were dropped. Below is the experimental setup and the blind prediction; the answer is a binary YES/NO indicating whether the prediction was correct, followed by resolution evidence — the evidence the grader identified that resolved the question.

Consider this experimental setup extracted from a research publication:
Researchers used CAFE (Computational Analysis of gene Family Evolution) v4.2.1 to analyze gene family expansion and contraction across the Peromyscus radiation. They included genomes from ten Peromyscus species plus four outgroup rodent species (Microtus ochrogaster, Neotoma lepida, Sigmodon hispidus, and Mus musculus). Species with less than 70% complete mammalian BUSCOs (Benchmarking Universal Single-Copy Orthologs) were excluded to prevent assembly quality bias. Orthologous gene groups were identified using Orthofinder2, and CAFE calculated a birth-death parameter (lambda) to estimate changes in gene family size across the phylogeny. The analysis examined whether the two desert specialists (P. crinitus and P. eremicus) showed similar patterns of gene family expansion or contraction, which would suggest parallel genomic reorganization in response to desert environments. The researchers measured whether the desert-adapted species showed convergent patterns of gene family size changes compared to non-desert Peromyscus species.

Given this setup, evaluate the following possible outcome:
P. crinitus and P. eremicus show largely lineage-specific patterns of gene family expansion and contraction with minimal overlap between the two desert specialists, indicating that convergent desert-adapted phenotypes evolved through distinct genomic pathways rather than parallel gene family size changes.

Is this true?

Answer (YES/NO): NO